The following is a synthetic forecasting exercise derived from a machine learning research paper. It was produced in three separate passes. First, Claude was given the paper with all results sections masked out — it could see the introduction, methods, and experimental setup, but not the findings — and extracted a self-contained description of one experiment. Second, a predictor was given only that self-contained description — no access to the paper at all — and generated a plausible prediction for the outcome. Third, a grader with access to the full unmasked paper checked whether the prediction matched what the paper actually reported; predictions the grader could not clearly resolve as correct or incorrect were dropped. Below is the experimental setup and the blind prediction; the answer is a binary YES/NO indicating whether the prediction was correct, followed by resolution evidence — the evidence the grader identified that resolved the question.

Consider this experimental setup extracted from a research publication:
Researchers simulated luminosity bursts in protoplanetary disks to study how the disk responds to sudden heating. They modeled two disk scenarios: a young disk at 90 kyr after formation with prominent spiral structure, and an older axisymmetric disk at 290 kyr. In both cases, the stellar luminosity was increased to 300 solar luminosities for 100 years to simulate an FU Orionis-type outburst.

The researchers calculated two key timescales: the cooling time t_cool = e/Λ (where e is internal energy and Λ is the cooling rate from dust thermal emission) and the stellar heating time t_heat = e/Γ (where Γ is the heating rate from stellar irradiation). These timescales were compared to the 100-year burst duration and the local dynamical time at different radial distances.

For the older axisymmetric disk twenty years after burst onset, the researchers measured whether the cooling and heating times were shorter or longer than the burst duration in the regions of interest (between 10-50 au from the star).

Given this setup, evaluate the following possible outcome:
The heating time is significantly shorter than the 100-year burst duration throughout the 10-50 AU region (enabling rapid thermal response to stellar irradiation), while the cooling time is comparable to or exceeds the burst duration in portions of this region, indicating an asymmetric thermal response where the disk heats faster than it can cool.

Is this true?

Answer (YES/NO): NO